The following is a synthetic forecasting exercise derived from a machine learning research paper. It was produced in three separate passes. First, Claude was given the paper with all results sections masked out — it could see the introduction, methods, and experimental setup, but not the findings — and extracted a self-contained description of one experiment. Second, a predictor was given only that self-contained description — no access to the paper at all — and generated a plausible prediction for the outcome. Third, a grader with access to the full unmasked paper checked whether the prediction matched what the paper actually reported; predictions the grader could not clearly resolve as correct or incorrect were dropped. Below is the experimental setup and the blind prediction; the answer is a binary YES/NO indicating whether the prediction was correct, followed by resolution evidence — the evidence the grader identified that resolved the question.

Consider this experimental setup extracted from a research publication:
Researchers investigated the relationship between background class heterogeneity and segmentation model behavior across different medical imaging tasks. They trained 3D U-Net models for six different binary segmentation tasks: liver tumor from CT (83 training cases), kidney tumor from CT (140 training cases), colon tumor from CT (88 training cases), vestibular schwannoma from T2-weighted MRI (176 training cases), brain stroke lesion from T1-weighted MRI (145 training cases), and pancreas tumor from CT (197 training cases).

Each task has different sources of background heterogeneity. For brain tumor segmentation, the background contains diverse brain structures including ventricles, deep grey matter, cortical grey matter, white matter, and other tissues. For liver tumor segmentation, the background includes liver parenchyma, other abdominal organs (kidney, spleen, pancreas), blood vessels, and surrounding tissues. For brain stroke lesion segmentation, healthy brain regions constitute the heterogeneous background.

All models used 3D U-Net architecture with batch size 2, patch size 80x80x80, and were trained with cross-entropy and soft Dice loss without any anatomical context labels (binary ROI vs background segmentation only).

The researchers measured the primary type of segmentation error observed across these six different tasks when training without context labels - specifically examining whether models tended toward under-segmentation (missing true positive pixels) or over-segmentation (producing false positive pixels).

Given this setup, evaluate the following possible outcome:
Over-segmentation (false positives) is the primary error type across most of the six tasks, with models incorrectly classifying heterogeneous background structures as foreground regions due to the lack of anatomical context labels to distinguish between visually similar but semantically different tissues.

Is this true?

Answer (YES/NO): YES